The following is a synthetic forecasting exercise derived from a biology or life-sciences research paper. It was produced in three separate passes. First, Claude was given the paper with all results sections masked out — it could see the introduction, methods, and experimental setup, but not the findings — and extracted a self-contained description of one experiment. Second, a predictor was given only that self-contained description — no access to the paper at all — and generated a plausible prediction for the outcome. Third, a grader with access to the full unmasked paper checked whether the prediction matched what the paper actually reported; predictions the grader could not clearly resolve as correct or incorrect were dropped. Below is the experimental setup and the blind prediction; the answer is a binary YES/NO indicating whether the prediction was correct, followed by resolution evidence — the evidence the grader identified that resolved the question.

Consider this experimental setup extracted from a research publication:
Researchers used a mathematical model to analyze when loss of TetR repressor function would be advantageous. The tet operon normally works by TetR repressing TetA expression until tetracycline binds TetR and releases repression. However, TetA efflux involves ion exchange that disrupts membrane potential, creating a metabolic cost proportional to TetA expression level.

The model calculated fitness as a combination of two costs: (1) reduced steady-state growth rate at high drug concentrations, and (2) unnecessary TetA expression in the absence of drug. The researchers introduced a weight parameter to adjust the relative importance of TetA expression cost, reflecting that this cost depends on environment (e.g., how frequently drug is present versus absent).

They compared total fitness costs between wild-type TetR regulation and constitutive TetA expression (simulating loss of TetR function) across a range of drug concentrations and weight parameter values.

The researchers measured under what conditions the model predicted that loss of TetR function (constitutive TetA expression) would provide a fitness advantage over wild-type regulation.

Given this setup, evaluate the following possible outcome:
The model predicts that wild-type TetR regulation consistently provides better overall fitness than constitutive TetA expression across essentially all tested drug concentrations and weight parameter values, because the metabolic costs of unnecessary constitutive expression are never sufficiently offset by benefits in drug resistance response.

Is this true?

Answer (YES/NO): NO